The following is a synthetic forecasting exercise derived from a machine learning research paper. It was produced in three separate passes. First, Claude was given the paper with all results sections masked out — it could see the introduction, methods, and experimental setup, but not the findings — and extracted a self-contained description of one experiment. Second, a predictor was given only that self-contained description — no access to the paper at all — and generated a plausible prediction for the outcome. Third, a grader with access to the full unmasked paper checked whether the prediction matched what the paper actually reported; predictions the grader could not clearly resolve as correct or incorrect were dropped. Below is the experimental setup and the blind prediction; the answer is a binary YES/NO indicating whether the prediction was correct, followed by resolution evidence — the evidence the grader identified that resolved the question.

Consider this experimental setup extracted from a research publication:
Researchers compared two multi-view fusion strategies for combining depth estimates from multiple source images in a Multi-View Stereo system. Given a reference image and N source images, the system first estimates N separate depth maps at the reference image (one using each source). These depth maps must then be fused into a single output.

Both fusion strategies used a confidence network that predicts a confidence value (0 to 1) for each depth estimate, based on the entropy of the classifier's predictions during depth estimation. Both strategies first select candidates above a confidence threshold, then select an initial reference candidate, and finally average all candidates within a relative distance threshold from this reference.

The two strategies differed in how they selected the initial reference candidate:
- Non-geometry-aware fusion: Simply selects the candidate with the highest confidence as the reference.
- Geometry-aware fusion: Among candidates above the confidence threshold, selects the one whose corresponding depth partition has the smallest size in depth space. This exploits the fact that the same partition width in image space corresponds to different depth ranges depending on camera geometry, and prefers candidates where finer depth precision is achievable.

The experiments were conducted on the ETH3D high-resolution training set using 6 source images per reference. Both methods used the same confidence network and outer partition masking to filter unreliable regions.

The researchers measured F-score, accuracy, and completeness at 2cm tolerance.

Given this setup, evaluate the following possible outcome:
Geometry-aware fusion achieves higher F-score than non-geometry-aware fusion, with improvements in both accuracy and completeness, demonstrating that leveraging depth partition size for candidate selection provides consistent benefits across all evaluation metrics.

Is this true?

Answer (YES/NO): YES